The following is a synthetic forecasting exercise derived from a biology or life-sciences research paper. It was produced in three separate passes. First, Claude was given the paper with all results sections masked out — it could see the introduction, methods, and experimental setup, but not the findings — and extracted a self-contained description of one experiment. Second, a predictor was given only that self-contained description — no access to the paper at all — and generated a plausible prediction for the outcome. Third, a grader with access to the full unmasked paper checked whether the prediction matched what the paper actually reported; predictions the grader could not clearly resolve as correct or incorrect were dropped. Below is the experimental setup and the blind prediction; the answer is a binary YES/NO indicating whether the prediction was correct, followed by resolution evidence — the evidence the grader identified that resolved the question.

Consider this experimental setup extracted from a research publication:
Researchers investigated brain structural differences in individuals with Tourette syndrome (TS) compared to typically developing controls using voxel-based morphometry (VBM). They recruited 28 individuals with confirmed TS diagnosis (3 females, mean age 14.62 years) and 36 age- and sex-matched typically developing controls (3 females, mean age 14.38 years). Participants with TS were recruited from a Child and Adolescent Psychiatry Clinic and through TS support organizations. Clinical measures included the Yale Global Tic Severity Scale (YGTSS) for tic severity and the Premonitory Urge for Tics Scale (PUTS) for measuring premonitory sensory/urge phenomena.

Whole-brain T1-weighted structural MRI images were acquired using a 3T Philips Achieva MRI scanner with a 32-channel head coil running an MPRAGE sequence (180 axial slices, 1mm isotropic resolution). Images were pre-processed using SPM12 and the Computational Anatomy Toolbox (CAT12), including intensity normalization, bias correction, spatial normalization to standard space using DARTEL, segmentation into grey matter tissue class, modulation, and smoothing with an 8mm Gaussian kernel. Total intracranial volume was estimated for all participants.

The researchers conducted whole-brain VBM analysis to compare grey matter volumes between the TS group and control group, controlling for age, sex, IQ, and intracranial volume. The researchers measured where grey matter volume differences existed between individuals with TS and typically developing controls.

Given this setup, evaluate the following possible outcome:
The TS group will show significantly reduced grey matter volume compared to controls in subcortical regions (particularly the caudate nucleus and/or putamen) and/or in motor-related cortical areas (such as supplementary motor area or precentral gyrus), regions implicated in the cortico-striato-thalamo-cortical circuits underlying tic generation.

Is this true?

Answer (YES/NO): NO